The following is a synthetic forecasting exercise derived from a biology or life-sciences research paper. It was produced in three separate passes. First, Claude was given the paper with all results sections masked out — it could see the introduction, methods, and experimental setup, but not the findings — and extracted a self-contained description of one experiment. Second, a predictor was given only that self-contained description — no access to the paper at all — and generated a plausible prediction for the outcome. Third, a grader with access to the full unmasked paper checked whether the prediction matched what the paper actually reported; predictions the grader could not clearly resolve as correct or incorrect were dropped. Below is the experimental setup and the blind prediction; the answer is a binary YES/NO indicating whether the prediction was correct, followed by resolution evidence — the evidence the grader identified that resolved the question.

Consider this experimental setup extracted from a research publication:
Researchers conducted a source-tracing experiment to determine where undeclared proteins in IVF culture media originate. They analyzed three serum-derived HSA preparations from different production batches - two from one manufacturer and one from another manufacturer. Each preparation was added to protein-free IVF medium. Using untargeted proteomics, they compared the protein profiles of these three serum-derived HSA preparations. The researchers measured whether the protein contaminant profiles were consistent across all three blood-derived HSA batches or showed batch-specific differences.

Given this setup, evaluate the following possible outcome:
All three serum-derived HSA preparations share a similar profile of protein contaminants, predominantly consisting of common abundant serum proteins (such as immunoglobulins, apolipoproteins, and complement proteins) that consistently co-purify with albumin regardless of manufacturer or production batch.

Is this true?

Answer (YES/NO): NO